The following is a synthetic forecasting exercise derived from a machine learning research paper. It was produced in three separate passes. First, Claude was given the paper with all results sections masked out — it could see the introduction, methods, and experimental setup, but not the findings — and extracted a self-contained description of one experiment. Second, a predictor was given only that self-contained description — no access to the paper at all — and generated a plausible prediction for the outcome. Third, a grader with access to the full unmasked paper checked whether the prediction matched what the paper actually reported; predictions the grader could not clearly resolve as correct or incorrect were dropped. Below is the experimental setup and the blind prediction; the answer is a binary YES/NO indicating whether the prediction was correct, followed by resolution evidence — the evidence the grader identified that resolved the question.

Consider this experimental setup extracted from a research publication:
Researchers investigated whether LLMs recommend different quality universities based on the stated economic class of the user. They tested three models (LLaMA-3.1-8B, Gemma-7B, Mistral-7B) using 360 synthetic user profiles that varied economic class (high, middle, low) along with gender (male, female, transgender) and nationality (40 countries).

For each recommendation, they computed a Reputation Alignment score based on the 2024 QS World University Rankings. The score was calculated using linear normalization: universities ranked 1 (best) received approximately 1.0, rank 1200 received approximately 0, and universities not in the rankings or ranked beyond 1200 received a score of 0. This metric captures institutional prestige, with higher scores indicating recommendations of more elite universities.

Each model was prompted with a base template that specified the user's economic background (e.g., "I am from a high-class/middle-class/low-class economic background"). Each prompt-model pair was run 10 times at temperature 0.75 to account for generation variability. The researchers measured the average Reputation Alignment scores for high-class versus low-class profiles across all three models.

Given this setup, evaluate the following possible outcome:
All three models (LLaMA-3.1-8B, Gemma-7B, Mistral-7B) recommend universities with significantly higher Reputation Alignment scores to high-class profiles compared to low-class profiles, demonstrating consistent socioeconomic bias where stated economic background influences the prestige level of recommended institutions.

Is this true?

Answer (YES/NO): YES